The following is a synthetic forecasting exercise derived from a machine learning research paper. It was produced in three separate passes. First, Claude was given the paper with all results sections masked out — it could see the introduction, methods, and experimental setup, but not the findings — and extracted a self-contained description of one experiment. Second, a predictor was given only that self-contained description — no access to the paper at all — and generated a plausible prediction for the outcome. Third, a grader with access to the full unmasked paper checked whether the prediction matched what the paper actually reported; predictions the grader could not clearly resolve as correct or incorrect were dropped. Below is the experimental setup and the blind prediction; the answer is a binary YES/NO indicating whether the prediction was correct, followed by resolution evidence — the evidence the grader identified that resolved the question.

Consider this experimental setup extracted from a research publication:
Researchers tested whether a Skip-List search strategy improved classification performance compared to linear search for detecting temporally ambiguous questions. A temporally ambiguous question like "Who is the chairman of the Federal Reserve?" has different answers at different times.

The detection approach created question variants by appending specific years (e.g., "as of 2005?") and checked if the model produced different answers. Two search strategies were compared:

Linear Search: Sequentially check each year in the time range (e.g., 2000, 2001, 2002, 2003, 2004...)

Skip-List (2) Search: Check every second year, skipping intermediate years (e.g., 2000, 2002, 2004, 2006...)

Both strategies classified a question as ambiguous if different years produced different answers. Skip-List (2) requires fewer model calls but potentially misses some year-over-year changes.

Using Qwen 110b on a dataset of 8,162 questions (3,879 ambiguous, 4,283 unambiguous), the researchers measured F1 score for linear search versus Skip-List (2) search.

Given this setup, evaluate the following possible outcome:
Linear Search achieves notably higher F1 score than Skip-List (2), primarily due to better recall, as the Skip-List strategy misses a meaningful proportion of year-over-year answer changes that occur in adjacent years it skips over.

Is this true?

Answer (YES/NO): NO